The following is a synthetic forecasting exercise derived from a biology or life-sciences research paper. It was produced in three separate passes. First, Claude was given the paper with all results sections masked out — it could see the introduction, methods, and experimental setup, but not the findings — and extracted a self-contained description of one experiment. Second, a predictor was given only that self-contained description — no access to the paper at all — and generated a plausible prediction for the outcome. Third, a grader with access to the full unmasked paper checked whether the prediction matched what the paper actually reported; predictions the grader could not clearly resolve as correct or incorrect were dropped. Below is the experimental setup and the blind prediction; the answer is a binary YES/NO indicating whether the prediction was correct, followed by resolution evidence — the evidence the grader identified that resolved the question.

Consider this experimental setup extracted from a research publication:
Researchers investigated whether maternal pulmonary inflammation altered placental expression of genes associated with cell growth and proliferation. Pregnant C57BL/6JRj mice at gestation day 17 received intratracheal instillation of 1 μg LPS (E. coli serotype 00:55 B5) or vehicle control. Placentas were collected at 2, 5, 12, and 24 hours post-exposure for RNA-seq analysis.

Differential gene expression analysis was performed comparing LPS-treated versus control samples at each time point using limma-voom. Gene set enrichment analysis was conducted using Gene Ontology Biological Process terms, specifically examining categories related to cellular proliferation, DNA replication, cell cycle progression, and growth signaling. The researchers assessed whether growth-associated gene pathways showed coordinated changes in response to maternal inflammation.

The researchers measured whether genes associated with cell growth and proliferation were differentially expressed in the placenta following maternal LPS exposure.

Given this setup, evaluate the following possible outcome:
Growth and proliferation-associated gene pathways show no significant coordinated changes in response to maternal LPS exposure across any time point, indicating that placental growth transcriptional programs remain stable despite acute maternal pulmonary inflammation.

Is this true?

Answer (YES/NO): NO